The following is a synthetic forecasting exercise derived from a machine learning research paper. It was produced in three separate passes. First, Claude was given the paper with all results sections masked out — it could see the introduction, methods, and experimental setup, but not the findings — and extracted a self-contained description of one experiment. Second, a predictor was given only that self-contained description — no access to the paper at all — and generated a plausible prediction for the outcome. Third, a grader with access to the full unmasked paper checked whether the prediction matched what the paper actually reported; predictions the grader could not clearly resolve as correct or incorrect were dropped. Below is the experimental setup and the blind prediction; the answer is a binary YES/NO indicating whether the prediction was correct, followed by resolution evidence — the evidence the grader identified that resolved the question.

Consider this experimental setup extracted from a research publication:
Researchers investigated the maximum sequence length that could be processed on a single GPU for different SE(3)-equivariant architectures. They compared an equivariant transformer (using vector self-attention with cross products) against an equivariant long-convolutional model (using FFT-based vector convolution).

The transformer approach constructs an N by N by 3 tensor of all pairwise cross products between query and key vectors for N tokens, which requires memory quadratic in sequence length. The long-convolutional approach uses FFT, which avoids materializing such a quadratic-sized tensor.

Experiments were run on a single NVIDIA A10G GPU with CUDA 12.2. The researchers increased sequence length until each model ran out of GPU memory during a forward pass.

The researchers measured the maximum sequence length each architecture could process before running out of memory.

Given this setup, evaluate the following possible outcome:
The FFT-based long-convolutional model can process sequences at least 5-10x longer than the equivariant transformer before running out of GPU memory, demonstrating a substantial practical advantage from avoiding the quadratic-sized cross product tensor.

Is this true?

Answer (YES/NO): YES